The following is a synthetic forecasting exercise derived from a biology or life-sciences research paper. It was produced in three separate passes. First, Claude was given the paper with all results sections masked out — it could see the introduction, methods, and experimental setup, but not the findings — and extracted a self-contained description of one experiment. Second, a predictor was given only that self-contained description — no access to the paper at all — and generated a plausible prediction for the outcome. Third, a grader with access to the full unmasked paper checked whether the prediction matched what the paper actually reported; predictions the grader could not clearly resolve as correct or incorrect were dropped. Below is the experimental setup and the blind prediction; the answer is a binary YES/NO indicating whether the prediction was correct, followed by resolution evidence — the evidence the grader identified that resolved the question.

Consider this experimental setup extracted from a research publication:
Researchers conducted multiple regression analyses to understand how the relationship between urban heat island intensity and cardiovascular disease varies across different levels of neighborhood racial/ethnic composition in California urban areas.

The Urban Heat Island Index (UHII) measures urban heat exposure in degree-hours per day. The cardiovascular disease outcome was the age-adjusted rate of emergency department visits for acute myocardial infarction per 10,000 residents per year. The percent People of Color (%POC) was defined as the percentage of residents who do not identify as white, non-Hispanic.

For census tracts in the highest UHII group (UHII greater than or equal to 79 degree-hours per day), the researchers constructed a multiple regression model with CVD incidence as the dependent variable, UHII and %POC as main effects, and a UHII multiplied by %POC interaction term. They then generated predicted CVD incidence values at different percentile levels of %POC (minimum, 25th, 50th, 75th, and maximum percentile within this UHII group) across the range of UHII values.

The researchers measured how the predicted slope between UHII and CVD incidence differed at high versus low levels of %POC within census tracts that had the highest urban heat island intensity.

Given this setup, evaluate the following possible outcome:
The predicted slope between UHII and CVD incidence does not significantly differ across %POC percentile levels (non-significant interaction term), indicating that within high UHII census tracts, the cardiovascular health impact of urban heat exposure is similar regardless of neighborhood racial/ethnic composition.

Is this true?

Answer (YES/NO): NO